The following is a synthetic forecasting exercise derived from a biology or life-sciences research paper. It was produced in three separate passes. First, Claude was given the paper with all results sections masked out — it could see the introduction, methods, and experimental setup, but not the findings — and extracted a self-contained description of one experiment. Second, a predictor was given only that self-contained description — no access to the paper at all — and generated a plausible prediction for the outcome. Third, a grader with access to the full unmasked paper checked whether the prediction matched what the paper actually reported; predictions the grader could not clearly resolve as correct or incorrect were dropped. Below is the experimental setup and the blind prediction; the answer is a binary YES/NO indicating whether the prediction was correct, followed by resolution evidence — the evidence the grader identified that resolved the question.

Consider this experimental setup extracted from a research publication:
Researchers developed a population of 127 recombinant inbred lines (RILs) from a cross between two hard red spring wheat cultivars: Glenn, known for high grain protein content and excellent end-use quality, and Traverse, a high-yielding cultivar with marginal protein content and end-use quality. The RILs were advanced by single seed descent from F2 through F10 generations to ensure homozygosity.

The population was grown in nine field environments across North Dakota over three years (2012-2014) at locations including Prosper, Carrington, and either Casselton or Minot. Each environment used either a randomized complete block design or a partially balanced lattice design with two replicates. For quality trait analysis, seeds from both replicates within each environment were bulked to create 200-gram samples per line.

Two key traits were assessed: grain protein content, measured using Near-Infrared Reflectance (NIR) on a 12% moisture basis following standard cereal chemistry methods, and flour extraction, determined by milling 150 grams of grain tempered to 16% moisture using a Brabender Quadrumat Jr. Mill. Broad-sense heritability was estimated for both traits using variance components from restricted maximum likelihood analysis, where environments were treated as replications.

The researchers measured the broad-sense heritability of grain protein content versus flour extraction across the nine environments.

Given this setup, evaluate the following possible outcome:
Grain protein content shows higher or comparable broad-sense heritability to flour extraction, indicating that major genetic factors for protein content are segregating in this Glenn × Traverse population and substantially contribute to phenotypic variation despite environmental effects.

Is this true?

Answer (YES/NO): NO